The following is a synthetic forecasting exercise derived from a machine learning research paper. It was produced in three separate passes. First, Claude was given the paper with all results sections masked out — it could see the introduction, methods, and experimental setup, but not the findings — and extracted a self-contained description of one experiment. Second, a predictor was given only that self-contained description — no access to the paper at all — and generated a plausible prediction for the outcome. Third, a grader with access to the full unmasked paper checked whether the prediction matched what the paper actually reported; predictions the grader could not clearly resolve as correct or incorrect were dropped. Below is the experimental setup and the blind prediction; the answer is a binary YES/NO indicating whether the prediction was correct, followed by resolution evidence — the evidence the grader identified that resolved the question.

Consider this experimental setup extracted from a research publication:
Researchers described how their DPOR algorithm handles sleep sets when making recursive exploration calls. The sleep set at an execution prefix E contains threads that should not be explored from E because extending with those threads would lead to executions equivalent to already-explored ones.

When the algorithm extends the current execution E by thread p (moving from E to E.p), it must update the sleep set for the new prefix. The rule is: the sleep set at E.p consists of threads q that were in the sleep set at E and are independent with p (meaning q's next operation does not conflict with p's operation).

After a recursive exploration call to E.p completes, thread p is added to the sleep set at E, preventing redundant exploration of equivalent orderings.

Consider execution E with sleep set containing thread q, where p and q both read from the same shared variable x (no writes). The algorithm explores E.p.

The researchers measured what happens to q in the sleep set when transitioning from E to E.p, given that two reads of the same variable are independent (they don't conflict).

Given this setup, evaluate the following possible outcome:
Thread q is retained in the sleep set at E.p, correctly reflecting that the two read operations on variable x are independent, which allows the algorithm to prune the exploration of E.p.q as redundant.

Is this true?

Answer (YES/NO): YES